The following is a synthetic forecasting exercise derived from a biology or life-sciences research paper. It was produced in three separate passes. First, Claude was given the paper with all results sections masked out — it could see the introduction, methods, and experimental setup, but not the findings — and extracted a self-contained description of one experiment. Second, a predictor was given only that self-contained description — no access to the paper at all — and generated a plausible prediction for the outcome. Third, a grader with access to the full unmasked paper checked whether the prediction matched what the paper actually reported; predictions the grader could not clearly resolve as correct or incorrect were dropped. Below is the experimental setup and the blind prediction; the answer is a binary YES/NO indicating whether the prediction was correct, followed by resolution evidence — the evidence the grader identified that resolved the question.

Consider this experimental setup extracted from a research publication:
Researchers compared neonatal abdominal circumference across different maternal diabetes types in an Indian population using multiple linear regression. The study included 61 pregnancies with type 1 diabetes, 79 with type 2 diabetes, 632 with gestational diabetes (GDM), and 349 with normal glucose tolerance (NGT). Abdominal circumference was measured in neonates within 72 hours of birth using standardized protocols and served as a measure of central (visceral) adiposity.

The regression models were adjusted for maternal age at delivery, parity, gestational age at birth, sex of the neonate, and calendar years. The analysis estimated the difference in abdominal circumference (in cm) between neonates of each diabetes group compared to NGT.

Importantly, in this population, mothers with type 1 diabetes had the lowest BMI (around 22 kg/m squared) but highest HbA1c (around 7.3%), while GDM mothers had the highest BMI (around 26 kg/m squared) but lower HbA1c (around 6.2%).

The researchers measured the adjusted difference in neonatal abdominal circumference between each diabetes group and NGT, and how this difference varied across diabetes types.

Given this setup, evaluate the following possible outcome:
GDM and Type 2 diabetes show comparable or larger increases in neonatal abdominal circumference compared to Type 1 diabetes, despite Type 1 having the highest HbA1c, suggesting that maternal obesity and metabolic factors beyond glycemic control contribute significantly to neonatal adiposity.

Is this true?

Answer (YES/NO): NO